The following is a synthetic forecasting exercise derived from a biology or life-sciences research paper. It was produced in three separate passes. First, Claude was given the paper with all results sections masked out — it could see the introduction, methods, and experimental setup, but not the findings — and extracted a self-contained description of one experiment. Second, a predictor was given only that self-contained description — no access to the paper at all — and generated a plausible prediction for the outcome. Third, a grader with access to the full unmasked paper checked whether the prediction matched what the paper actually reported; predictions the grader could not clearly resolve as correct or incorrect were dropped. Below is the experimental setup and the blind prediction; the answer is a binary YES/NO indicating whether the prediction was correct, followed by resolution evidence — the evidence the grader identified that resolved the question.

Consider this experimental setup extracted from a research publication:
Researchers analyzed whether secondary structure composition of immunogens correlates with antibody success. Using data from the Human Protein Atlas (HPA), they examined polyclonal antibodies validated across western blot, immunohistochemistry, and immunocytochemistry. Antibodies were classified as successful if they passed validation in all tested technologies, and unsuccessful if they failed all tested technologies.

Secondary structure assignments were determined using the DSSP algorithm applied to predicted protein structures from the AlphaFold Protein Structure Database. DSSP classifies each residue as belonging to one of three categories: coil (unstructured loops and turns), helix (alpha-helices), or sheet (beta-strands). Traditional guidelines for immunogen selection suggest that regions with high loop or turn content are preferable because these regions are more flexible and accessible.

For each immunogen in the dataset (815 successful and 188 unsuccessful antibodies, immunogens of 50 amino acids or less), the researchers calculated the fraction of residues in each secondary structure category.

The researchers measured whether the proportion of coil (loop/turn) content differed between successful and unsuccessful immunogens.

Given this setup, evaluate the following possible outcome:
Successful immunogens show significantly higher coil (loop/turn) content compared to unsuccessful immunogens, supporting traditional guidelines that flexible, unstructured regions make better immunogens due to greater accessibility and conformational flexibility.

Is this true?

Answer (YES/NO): YES